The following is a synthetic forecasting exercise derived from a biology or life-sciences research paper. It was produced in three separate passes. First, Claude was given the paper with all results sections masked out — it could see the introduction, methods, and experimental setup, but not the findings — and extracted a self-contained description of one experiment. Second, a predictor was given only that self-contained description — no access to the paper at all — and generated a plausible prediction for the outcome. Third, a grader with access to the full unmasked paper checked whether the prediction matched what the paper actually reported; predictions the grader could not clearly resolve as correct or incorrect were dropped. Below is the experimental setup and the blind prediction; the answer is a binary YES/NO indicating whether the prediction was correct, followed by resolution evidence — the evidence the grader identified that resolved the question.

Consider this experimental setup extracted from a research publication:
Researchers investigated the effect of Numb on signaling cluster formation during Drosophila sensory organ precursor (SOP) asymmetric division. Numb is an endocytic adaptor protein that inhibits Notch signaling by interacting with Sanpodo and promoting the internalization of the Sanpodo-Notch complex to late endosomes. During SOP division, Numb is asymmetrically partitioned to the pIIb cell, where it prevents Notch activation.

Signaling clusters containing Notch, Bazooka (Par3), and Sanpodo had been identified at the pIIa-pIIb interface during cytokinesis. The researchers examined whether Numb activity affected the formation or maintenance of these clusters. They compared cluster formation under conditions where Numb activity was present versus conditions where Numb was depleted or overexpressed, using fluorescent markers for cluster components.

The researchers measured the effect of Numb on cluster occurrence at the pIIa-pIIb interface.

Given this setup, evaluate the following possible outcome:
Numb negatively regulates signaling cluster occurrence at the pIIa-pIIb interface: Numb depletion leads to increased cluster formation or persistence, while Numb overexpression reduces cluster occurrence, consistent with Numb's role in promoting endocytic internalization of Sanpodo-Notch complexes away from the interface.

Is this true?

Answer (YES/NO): YES